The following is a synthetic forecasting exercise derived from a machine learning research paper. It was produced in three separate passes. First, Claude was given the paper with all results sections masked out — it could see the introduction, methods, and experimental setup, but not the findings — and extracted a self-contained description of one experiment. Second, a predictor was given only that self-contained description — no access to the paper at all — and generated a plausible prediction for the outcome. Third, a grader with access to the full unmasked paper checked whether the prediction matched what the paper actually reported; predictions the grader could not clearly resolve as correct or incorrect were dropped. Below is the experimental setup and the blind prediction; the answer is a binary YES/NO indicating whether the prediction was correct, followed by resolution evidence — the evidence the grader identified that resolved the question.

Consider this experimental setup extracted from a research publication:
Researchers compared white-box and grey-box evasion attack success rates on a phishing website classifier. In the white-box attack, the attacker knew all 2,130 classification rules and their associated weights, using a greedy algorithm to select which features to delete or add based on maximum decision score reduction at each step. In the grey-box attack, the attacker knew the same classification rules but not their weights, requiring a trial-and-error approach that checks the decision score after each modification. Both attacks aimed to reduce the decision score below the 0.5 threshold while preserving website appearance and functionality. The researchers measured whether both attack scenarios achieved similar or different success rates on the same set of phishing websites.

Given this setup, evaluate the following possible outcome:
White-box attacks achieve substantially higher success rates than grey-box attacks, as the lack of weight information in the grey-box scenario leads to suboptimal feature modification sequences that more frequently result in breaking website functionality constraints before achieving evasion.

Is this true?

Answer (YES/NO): NO